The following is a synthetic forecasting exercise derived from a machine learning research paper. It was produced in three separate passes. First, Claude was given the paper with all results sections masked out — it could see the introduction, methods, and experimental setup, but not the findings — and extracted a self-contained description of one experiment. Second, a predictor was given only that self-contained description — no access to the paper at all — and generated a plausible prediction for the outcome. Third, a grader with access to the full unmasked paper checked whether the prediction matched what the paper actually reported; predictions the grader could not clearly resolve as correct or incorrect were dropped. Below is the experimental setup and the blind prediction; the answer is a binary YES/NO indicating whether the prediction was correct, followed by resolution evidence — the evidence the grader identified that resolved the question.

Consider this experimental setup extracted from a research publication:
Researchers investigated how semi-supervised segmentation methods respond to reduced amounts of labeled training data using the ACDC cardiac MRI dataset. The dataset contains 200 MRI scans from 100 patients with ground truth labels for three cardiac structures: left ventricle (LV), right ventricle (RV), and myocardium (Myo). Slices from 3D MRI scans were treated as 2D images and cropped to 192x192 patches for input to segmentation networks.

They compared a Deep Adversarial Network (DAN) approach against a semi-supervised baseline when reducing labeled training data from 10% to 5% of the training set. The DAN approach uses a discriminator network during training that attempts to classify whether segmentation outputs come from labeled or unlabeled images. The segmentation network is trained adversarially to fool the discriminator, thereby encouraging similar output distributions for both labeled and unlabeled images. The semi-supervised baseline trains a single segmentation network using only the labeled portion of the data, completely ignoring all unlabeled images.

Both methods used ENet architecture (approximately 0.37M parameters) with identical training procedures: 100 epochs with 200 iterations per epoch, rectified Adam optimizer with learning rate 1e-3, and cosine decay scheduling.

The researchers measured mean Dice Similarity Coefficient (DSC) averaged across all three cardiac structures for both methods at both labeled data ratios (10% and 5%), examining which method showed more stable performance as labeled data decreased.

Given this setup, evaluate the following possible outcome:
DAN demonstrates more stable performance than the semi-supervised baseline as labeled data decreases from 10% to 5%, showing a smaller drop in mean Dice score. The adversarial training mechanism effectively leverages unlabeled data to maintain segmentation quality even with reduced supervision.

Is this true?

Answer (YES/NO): YES